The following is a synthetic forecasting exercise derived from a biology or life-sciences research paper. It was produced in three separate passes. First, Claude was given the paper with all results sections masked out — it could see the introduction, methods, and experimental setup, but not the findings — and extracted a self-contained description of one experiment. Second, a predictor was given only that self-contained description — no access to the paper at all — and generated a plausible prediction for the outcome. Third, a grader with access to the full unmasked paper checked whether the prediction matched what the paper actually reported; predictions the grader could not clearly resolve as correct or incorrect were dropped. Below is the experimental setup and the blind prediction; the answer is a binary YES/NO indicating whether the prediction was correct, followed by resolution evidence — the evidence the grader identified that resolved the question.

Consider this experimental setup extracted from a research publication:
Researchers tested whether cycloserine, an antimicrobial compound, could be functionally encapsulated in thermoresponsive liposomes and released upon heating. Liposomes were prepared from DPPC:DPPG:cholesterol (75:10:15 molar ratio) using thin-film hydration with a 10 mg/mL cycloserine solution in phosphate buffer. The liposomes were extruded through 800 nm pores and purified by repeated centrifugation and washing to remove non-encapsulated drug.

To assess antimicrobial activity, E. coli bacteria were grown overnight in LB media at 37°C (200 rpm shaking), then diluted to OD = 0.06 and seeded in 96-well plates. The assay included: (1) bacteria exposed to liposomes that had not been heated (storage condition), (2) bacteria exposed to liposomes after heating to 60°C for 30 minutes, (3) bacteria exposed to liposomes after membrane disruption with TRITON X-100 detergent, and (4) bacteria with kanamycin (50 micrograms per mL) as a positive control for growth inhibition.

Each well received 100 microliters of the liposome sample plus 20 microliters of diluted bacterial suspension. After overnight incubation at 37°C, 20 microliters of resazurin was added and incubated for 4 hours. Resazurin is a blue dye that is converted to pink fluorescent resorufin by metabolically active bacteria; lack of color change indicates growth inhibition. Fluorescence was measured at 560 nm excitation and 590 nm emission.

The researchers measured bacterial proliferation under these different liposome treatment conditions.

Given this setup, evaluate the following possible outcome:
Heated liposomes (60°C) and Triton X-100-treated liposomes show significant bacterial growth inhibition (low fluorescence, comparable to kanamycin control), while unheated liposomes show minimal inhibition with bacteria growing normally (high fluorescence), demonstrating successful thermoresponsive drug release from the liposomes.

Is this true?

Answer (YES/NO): NO